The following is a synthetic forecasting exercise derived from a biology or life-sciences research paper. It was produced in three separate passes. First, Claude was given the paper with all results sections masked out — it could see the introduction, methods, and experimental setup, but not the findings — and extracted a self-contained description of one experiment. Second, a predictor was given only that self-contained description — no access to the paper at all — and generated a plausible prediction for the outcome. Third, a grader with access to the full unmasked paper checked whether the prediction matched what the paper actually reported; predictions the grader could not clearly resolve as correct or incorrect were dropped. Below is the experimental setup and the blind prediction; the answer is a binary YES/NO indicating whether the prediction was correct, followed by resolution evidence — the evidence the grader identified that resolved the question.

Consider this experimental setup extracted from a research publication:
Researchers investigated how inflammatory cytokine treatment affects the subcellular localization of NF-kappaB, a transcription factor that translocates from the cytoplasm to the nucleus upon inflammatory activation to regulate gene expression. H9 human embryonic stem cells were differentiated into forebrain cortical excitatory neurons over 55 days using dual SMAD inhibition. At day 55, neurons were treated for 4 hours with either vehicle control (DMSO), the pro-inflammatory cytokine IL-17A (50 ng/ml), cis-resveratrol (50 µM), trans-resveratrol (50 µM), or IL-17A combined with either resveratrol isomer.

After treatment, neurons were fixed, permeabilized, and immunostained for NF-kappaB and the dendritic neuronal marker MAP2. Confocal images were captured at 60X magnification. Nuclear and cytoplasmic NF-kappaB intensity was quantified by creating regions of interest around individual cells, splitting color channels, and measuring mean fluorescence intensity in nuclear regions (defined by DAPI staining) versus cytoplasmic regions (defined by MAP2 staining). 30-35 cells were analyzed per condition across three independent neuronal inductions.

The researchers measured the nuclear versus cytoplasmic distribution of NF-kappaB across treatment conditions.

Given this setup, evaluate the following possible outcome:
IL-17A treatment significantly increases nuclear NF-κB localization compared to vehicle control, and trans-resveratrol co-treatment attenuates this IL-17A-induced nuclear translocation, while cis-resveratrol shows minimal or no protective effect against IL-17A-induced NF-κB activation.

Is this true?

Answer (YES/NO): NO